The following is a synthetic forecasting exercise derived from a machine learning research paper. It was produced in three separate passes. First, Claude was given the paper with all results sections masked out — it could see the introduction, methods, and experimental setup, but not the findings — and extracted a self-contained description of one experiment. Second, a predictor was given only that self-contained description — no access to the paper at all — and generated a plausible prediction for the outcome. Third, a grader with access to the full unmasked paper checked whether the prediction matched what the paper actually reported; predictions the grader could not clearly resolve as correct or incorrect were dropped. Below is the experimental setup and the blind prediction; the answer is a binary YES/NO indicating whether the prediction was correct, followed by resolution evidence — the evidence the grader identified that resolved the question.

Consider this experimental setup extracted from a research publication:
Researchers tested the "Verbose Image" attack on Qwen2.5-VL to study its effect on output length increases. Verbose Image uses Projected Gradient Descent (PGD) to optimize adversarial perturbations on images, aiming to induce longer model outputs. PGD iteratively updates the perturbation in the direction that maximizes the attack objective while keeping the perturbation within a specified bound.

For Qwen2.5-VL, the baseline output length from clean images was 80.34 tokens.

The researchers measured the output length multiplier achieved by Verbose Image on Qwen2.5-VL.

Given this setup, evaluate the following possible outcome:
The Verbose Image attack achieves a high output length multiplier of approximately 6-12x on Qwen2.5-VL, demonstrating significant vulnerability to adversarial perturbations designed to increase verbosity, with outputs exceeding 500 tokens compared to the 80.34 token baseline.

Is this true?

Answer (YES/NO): NO